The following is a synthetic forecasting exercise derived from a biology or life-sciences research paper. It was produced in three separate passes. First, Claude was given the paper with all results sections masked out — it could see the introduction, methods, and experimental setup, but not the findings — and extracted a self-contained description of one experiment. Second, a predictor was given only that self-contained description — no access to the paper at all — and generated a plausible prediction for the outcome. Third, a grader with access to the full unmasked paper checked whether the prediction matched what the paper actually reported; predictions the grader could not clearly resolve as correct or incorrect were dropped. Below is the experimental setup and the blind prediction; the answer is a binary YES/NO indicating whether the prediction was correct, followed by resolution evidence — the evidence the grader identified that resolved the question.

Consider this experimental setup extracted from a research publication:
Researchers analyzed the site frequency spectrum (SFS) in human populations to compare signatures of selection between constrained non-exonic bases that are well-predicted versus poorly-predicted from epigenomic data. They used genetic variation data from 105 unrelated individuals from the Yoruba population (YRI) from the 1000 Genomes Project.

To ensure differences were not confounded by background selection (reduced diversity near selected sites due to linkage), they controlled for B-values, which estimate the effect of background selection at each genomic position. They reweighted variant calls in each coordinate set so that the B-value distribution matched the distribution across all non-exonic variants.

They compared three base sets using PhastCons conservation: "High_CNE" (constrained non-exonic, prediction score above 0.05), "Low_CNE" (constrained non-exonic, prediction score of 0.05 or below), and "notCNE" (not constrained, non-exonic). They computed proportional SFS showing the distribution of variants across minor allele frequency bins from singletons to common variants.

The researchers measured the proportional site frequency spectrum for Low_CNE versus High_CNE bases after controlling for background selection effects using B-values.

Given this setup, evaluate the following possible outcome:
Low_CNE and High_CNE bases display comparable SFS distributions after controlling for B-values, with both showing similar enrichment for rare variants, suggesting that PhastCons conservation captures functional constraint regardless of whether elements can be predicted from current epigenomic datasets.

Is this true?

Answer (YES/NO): NO